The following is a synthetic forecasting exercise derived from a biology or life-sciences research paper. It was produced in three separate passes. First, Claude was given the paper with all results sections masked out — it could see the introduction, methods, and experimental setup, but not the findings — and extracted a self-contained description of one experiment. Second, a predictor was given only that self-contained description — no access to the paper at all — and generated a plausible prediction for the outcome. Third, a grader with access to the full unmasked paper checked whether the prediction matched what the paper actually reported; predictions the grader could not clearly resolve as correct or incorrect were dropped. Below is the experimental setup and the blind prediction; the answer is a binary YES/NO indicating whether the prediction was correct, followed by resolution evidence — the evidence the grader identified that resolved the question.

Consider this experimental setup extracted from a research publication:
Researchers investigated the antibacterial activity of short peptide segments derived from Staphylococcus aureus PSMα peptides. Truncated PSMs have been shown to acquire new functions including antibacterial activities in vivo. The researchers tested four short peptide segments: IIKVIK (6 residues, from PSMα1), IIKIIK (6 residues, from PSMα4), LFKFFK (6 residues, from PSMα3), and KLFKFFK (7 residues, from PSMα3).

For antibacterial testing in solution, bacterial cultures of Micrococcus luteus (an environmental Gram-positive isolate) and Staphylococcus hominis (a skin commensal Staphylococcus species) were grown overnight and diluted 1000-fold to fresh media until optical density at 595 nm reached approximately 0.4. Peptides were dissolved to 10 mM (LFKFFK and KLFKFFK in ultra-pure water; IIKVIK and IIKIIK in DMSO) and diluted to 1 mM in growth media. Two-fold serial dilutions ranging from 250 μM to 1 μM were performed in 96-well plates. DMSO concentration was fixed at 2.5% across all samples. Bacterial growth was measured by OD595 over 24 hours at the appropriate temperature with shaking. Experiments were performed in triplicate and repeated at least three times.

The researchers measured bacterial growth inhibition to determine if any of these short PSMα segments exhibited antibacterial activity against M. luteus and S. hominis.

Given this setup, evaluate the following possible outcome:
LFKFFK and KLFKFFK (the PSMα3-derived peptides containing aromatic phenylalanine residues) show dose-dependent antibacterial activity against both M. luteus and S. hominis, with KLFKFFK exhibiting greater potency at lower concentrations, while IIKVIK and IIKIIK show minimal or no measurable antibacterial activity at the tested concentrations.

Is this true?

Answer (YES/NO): NO